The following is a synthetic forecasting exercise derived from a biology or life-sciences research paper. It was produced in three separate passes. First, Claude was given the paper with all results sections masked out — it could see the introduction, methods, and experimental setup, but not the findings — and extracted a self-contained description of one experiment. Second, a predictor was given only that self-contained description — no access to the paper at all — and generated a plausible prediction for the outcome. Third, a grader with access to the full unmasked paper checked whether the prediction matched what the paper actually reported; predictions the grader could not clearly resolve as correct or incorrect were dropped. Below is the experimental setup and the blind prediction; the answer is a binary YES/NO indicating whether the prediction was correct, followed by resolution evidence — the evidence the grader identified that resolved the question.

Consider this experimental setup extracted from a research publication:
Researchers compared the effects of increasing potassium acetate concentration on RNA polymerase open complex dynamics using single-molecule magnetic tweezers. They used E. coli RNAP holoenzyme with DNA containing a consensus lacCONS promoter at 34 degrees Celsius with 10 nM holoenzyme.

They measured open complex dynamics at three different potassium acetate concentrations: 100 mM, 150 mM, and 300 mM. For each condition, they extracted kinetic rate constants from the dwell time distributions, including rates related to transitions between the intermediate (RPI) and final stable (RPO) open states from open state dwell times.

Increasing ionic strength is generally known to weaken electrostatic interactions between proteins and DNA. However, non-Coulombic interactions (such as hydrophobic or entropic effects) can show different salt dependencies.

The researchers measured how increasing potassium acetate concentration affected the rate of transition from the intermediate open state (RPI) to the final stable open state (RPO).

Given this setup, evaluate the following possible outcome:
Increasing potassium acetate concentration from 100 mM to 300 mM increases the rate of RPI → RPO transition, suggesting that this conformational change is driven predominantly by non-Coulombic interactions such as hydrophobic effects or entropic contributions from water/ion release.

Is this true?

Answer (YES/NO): YES